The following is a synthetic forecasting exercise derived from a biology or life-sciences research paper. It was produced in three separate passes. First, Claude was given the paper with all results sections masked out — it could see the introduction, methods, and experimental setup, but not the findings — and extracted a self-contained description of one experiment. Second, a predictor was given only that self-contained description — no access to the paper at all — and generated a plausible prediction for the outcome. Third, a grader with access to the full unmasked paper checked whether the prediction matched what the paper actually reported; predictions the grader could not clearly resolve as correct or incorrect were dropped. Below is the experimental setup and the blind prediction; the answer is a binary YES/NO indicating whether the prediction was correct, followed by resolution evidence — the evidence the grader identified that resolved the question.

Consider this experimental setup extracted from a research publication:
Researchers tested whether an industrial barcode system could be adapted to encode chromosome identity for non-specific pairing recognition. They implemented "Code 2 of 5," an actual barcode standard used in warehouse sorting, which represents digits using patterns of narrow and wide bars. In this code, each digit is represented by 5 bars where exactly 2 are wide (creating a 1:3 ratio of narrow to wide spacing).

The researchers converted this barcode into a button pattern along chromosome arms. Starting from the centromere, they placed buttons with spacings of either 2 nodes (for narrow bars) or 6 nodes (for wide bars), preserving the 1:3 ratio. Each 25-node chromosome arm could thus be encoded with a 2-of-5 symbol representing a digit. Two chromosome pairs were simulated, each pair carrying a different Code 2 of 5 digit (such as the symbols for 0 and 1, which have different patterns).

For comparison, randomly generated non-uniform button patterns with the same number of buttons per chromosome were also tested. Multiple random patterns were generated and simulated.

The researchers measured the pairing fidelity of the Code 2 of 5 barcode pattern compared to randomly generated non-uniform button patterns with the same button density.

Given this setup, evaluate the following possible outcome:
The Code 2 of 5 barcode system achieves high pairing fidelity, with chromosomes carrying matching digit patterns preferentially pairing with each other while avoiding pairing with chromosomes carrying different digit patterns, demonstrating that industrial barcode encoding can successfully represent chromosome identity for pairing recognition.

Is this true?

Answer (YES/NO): YES